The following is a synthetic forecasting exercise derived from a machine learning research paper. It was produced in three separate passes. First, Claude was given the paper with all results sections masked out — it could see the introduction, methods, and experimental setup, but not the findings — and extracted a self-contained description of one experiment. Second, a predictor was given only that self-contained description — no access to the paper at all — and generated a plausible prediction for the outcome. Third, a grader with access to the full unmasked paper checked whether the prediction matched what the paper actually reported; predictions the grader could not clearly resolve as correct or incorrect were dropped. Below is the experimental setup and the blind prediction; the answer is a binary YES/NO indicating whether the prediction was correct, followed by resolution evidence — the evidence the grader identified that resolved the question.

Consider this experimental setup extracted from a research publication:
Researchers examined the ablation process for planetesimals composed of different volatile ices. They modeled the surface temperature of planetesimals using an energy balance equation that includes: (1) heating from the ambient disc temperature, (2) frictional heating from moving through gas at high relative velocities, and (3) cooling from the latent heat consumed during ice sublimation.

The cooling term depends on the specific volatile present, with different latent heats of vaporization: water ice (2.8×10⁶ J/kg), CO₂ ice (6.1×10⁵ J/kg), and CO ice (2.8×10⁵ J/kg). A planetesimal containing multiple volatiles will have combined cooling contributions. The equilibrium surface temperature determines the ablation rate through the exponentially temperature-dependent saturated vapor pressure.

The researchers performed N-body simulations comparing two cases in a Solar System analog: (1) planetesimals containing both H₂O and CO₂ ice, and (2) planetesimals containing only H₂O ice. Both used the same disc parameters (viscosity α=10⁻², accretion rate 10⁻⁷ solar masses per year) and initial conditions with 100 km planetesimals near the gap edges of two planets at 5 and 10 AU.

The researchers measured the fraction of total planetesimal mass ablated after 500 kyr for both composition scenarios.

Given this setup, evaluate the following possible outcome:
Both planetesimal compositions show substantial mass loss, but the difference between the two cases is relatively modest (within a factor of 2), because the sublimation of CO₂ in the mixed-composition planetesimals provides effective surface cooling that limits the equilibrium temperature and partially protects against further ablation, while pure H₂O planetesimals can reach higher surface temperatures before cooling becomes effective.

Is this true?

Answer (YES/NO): NO